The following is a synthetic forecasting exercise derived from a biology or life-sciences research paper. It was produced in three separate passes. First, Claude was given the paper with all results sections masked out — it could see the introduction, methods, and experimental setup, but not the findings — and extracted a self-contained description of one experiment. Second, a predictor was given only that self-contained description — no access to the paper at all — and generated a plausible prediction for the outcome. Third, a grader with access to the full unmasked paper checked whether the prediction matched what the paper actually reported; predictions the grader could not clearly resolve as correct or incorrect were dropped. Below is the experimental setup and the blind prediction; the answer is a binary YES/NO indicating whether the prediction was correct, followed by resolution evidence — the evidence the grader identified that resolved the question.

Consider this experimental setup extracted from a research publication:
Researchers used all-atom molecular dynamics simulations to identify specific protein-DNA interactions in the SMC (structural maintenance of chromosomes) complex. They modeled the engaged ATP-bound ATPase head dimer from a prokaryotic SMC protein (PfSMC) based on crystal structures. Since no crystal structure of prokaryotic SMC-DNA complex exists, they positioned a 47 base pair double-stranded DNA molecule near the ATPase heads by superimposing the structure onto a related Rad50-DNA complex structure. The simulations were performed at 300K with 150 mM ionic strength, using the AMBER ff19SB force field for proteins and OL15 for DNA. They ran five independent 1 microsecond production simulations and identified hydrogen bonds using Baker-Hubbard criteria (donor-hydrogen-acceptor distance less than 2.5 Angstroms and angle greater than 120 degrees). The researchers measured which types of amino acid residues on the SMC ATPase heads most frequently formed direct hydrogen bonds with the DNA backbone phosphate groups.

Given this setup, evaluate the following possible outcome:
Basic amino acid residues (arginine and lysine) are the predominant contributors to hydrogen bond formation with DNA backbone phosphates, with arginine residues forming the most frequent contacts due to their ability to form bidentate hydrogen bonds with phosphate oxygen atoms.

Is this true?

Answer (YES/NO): YES